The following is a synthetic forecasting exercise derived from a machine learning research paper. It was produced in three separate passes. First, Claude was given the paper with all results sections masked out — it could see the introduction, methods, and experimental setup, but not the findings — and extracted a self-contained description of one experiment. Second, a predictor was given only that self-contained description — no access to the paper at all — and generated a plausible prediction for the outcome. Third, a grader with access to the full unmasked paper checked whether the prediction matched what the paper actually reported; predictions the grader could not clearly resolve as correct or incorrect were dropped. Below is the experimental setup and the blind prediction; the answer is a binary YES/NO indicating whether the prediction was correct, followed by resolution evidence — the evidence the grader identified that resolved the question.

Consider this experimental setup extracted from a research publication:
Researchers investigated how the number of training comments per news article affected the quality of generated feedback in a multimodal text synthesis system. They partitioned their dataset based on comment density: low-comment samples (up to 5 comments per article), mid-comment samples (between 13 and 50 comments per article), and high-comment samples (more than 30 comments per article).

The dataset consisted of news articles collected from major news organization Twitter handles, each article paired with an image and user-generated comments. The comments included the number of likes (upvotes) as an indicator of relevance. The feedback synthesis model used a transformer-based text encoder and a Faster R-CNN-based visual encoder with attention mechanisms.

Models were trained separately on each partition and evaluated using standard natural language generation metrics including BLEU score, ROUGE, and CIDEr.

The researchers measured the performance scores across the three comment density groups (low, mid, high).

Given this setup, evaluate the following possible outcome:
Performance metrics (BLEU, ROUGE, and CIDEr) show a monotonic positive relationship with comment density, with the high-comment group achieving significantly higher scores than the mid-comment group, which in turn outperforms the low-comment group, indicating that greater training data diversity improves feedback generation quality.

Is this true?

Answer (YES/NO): NO